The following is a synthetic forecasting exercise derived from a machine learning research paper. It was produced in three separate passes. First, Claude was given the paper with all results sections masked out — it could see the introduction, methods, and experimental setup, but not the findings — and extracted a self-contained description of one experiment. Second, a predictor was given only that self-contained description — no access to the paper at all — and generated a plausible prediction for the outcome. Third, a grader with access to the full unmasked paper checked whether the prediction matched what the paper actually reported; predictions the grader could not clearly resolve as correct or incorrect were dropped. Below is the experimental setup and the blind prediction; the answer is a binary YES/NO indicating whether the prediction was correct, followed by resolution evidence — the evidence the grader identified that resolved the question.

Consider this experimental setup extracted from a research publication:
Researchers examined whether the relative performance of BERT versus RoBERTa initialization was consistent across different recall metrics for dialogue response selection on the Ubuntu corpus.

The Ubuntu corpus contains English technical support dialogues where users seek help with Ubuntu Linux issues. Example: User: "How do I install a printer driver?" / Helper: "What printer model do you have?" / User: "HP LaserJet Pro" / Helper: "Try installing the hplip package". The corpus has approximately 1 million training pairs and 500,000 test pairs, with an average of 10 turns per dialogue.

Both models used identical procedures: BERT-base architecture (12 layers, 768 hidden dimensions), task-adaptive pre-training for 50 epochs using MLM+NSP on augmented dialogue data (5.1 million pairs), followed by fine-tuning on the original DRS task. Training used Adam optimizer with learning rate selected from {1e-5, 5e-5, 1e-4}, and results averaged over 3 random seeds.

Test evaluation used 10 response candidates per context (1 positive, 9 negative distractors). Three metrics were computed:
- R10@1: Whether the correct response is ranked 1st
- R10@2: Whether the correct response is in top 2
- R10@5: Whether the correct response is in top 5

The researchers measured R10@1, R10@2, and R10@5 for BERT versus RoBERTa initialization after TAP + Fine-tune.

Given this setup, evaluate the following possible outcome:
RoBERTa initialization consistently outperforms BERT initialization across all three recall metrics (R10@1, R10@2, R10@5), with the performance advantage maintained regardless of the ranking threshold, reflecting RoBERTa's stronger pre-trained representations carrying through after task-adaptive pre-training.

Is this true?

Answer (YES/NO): NO